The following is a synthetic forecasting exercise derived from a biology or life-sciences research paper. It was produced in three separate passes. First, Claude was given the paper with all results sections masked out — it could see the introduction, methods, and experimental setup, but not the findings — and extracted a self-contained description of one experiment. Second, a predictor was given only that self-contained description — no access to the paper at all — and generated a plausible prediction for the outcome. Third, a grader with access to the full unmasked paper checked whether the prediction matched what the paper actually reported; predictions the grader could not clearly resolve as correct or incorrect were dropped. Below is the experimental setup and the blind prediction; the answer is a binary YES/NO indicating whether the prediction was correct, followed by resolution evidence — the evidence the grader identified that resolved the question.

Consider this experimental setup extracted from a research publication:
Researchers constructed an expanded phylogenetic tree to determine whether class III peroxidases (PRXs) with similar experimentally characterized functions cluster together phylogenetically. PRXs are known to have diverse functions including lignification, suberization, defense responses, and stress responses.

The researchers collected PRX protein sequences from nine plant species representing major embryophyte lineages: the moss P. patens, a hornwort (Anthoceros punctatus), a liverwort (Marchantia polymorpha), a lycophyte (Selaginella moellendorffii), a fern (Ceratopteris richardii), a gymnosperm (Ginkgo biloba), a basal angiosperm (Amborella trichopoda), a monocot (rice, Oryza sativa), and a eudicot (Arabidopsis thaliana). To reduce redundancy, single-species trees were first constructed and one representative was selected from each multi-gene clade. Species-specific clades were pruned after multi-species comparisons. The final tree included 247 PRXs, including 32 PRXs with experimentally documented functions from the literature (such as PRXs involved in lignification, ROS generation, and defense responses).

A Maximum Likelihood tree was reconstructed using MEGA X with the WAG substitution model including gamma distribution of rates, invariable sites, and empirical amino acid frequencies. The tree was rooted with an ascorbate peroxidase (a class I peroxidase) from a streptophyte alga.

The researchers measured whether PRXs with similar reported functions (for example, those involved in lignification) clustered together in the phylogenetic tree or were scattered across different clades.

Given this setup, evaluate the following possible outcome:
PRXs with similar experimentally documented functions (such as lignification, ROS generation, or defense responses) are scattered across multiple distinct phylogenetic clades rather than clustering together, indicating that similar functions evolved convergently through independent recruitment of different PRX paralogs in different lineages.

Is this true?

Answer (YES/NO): YES